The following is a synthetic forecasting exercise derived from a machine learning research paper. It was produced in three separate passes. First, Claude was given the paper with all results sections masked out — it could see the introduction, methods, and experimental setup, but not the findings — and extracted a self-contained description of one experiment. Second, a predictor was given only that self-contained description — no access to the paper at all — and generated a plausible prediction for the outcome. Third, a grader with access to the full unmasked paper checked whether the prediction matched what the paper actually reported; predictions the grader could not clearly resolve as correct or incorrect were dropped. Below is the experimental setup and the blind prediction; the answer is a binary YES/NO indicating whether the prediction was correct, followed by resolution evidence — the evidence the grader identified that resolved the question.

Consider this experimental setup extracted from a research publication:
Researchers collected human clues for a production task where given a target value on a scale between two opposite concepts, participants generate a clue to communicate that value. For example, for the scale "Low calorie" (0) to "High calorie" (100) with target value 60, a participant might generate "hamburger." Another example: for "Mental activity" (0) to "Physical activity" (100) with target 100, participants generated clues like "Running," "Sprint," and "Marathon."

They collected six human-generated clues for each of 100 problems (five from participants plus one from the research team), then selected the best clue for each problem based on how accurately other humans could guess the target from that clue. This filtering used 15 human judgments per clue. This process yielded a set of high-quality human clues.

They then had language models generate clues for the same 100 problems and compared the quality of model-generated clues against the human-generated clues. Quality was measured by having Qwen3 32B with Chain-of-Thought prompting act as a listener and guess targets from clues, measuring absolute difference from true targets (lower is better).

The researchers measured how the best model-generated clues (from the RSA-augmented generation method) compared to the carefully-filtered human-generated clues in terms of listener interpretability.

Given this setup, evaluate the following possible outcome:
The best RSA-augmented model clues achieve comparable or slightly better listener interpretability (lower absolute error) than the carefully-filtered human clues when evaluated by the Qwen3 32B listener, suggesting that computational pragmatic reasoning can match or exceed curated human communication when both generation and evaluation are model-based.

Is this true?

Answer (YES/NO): YES